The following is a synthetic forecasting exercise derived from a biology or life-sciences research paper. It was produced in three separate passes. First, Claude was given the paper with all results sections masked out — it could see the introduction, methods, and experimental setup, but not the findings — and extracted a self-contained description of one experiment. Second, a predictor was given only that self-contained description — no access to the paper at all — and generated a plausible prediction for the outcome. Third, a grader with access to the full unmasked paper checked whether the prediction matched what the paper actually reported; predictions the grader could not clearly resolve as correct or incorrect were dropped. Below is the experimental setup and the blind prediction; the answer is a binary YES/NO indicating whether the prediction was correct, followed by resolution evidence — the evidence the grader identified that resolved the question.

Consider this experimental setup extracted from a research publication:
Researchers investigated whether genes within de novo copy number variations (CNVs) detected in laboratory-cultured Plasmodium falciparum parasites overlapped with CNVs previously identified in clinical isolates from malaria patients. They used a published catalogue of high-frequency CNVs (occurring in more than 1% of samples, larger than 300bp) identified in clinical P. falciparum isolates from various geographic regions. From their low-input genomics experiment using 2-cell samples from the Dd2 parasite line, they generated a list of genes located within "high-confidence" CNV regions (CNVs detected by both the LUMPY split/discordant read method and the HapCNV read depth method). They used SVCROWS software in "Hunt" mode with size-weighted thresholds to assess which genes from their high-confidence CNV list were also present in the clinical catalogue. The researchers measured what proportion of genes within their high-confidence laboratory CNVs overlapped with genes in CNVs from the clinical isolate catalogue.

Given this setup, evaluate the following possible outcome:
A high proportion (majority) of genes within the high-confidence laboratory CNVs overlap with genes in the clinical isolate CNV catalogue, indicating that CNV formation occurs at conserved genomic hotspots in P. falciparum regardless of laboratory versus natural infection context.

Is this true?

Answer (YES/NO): NO